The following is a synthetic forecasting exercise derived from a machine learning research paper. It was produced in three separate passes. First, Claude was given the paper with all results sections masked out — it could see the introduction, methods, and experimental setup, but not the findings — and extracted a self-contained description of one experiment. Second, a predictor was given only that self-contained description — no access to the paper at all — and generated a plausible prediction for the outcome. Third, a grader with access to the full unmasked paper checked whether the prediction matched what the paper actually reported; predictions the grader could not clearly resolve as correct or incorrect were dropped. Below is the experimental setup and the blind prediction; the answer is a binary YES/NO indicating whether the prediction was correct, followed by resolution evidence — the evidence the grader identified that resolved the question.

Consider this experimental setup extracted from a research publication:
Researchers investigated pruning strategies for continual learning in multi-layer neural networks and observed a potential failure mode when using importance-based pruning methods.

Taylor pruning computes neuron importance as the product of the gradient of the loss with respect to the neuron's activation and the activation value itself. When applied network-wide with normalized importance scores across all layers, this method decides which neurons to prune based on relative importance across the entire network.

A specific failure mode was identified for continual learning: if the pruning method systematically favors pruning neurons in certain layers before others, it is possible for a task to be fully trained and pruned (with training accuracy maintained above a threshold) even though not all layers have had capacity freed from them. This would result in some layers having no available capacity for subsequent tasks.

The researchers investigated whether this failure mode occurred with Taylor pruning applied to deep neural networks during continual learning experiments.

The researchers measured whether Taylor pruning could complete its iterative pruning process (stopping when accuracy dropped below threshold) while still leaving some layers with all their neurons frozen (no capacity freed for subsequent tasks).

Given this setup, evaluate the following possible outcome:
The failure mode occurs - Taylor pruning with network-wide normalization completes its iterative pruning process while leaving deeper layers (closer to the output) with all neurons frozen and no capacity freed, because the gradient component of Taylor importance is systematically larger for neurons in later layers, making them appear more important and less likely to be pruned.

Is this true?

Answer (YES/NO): NO